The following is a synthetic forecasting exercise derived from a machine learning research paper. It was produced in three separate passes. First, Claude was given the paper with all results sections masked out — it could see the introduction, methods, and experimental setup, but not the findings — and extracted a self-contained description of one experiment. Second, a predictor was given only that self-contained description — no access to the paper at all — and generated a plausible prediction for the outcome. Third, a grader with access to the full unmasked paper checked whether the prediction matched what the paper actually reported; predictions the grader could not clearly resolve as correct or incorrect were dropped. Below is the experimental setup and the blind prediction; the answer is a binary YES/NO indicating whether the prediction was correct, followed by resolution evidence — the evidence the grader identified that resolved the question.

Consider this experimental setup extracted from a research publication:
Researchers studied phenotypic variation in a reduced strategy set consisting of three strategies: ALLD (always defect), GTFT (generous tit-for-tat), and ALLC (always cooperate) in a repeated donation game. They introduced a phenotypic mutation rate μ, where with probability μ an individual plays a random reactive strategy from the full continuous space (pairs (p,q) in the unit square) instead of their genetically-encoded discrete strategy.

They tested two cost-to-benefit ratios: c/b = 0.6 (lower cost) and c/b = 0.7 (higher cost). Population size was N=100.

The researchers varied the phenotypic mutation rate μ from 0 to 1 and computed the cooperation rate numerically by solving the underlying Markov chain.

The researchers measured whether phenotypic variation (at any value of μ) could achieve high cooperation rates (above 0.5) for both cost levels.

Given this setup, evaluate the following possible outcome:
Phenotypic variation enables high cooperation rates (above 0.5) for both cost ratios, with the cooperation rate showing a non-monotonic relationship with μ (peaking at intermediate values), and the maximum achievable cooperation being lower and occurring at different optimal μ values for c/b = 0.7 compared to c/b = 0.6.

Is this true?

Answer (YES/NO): NO